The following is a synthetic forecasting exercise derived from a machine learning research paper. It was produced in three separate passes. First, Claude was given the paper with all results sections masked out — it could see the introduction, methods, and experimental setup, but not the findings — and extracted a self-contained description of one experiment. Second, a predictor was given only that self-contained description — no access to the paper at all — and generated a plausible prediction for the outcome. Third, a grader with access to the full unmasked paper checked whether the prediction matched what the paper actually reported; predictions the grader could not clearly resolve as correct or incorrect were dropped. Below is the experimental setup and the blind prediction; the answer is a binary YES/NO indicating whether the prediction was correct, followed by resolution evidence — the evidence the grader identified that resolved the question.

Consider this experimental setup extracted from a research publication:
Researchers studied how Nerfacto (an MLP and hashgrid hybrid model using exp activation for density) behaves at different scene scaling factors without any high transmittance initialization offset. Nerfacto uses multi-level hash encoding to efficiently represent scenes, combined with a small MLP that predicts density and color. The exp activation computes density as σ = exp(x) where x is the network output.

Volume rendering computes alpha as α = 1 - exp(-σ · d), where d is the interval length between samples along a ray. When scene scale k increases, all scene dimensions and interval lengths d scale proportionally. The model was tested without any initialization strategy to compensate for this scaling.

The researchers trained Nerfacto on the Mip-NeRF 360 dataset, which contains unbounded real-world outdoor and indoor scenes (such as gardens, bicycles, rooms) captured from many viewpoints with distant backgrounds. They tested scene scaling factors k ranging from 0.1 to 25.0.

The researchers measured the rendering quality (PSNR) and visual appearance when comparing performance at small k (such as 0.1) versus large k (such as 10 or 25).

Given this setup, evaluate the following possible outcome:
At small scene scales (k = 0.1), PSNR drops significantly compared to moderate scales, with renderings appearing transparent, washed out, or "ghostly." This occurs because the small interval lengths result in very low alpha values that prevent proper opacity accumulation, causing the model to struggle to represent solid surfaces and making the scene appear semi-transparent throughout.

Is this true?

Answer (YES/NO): NO